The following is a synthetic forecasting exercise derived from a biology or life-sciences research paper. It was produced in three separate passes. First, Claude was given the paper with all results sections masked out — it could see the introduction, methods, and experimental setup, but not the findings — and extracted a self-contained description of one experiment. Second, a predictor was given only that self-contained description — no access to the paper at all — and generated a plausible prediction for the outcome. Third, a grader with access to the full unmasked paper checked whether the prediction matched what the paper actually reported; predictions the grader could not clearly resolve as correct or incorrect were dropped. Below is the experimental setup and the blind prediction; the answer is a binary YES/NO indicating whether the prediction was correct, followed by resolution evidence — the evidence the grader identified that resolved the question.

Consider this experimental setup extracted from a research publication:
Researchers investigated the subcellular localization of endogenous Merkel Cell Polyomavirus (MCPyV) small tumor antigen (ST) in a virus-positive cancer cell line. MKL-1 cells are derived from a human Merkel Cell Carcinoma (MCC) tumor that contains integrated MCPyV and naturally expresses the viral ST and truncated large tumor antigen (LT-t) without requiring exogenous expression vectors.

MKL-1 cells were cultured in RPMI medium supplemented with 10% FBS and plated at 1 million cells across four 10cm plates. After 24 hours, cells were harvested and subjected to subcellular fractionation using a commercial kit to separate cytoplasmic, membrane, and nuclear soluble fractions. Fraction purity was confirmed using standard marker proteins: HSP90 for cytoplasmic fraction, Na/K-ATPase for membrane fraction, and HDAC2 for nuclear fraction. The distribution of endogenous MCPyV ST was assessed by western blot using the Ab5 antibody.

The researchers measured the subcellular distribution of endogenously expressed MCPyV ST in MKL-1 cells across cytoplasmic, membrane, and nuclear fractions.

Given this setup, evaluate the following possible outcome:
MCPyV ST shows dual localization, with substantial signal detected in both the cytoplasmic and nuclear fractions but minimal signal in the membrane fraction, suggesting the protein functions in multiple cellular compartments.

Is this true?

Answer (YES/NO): NO